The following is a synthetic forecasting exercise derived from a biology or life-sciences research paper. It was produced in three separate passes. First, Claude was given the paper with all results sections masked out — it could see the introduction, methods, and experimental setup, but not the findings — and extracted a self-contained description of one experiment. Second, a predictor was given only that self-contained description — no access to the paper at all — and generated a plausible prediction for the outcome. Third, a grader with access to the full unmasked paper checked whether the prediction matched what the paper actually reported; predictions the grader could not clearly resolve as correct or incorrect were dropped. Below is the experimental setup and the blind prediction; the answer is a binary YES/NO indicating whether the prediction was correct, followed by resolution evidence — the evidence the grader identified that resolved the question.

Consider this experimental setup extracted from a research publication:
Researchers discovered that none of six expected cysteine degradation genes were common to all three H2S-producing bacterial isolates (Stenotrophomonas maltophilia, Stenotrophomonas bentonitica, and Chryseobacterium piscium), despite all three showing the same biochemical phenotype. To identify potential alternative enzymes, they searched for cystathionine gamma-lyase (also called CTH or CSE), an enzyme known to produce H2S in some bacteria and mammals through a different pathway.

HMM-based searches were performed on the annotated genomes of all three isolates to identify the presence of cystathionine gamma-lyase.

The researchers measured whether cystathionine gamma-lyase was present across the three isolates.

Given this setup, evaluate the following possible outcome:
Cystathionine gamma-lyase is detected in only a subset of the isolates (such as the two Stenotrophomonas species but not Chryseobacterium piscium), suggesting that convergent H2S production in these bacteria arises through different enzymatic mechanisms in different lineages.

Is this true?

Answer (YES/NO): NO